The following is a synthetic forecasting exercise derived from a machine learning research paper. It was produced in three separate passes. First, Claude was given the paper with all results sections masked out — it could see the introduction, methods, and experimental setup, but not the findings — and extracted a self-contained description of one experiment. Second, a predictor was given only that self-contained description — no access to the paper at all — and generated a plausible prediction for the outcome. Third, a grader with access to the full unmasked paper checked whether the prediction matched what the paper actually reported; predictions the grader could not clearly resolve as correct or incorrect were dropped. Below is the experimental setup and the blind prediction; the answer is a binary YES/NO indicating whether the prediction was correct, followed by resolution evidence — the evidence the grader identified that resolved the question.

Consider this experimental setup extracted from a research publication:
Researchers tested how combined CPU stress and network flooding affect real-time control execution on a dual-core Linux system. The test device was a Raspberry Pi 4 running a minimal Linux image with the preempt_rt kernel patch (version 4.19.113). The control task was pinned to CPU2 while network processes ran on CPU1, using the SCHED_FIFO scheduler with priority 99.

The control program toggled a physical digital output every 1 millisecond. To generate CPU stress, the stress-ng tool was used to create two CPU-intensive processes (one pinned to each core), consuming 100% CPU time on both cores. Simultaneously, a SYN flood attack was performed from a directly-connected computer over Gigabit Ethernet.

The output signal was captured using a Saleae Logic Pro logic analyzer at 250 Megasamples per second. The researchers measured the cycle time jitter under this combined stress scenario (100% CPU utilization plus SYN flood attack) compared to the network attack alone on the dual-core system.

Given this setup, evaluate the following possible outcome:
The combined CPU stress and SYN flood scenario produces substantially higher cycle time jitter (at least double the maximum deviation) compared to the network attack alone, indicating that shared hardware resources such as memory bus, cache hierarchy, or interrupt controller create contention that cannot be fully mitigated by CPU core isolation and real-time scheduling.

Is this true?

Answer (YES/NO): YES